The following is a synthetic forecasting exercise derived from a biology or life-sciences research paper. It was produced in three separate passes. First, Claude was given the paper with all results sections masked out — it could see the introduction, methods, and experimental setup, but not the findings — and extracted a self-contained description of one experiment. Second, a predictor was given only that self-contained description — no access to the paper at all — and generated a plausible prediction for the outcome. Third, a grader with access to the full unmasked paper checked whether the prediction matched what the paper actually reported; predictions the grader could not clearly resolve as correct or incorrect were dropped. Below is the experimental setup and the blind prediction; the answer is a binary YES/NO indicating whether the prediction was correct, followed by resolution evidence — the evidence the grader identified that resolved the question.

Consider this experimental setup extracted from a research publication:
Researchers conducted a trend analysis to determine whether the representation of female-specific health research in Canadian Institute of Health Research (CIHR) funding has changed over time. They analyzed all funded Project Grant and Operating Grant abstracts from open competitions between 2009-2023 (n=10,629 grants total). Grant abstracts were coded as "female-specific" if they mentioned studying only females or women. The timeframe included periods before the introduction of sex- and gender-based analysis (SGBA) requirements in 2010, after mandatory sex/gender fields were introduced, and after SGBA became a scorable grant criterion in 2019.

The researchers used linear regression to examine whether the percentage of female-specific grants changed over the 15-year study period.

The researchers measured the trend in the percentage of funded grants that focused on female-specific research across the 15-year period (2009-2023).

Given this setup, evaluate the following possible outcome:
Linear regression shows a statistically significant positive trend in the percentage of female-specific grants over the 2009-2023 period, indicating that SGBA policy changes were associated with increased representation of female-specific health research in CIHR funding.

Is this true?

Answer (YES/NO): NO